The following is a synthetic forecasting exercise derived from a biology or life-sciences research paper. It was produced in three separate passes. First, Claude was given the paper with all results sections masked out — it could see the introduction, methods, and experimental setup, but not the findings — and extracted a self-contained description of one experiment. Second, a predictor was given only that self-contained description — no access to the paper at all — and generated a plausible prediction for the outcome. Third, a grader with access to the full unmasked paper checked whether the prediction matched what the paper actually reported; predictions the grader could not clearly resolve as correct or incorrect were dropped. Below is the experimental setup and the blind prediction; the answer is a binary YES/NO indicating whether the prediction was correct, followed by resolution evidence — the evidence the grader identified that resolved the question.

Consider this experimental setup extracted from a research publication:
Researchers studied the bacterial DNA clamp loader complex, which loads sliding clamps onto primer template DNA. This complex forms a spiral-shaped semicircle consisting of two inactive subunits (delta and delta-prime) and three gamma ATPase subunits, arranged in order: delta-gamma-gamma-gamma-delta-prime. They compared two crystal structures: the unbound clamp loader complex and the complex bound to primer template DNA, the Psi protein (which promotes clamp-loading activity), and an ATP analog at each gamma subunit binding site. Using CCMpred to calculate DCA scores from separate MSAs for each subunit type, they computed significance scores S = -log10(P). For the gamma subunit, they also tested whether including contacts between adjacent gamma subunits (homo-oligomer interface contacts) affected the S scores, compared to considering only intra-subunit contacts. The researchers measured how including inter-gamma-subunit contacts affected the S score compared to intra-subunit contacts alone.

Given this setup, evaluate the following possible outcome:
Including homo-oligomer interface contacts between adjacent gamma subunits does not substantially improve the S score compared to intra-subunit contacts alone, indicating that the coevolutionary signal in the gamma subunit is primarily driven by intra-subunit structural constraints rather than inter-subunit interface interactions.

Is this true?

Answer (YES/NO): YES